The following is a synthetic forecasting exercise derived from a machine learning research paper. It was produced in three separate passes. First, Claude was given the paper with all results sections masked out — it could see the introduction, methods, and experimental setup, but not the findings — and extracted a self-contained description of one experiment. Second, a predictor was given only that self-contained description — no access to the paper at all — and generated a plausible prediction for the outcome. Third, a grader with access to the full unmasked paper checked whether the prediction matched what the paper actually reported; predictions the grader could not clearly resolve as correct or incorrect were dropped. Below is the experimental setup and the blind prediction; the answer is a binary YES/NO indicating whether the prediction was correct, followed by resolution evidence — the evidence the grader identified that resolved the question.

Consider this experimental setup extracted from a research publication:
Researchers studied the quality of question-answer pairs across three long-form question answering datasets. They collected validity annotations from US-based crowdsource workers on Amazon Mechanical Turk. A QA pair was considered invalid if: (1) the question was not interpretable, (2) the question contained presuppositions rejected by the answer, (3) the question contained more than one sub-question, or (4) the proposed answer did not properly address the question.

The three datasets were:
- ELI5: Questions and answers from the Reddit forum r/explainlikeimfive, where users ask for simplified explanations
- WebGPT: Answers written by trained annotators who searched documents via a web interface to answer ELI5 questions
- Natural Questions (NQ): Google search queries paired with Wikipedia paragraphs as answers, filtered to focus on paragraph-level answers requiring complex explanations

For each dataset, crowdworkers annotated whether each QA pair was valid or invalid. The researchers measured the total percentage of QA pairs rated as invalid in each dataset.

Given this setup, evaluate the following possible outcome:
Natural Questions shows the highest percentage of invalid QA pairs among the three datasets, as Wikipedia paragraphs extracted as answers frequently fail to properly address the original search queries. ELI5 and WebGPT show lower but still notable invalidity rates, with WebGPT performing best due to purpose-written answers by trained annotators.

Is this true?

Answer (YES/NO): NO